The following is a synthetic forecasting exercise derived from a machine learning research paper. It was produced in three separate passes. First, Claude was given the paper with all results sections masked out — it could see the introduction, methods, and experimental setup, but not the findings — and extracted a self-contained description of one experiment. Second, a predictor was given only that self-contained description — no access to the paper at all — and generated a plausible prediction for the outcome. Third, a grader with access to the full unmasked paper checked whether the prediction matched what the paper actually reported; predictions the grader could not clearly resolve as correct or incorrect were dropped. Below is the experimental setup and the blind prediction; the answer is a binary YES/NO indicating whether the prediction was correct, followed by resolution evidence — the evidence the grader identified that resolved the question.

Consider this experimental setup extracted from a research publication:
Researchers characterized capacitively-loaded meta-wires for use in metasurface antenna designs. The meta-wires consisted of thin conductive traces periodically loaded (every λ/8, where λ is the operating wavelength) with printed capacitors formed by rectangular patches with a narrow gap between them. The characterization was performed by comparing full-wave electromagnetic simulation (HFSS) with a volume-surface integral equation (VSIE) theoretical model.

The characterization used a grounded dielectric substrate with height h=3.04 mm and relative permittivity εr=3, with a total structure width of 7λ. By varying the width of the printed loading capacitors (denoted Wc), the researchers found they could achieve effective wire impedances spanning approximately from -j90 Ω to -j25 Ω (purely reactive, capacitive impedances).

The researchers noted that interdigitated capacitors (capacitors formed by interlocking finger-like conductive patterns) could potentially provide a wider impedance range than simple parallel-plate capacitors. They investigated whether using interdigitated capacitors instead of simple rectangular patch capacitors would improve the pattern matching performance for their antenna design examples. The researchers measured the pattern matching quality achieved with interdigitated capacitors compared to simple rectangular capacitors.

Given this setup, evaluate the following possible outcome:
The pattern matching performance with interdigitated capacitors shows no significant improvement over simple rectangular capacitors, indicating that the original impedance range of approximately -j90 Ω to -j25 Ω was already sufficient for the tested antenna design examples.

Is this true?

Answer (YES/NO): YES